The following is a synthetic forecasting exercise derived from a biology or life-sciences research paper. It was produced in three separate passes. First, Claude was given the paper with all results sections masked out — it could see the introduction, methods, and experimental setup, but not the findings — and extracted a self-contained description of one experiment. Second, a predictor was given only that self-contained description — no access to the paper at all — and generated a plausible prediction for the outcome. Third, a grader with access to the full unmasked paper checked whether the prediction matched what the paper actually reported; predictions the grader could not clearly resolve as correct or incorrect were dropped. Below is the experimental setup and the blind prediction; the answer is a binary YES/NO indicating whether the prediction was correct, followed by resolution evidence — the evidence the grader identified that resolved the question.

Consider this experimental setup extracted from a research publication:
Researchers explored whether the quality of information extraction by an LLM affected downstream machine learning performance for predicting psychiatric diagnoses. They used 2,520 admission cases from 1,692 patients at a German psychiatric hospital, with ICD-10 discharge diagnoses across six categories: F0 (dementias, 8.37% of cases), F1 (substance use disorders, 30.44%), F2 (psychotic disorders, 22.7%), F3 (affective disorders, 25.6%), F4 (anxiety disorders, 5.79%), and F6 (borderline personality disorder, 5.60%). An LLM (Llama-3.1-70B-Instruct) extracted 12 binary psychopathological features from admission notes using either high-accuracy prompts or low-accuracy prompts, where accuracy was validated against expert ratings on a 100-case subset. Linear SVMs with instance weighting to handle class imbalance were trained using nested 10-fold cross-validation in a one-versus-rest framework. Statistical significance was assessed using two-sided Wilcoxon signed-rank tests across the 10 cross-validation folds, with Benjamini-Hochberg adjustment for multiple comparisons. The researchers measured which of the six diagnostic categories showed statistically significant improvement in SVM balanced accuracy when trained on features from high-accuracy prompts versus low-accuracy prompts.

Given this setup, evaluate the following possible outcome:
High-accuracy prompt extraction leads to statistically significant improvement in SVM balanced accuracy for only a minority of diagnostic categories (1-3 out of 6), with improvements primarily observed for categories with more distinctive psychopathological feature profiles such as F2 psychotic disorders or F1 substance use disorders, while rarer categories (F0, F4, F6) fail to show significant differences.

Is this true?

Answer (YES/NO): NO